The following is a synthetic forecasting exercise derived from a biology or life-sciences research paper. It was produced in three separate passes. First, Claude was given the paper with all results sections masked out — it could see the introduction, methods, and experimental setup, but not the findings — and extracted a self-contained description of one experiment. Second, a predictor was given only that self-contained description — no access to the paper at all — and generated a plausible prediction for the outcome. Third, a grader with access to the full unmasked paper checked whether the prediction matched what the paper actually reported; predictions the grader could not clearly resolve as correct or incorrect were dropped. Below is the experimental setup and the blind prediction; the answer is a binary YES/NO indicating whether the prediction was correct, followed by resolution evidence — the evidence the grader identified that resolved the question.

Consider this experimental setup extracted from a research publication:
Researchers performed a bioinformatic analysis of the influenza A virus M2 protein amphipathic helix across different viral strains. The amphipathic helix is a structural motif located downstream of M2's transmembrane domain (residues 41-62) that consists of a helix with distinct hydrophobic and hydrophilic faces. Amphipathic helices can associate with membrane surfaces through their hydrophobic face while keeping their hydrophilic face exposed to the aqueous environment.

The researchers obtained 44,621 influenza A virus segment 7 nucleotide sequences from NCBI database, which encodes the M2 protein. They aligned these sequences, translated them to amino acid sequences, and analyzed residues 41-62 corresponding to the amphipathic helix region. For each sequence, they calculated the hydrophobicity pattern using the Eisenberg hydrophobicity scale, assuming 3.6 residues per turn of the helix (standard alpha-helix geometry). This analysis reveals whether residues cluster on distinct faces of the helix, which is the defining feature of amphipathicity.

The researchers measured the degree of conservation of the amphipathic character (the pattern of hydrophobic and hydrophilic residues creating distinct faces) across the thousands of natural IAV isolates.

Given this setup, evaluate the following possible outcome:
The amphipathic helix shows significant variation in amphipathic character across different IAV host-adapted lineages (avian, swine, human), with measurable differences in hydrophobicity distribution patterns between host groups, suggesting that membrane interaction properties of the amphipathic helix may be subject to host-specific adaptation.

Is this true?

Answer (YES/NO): YES